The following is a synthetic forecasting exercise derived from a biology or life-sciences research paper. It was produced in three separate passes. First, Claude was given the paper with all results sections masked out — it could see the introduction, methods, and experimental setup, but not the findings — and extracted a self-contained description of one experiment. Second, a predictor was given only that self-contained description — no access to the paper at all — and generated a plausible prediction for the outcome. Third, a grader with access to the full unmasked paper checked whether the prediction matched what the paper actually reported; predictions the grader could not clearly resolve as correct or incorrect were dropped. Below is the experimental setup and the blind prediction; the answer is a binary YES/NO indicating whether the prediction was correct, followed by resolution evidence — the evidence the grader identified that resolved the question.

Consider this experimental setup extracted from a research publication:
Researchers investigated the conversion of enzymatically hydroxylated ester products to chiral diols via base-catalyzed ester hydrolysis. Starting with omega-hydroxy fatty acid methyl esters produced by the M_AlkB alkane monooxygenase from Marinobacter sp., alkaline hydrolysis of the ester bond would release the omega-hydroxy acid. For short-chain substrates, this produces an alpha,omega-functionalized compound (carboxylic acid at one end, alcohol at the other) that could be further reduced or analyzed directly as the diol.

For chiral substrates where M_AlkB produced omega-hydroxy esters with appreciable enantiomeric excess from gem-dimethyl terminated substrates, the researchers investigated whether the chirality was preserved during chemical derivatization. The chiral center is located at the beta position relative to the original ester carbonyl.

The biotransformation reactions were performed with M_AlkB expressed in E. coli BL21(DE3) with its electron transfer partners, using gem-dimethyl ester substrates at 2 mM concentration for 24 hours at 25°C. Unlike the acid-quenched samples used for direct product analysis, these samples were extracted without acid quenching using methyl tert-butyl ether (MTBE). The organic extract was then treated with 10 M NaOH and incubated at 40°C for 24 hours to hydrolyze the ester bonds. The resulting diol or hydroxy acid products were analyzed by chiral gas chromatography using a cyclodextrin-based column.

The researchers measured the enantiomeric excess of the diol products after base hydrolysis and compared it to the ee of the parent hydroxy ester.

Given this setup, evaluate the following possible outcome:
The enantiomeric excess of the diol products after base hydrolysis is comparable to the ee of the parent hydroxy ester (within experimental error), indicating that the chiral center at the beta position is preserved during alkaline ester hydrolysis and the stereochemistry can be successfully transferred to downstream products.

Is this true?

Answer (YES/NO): NO